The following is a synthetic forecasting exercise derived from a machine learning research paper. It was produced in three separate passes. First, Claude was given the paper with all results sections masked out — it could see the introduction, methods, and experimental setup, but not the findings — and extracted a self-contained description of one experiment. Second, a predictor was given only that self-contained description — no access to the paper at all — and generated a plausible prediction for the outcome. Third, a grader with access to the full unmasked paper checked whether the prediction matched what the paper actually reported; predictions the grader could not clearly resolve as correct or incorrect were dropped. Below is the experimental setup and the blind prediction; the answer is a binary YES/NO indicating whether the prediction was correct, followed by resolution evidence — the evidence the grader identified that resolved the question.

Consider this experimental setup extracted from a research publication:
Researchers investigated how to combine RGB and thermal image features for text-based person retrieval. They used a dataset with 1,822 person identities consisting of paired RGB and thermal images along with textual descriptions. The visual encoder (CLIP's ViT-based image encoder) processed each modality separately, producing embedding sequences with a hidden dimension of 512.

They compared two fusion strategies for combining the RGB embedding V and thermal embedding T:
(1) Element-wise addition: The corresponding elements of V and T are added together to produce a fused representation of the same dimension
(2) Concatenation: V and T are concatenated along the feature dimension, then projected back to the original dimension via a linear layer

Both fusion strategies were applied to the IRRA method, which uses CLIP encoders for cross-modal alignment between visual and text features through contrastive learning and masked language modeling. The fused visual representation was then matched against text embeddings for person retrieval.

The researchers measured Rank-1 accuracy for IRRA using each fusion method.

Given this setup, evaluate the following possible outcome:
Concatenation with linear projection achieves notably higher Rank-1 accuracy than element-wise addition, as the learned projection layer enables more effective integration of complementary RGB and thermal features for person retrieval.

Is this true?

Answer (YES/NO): NO